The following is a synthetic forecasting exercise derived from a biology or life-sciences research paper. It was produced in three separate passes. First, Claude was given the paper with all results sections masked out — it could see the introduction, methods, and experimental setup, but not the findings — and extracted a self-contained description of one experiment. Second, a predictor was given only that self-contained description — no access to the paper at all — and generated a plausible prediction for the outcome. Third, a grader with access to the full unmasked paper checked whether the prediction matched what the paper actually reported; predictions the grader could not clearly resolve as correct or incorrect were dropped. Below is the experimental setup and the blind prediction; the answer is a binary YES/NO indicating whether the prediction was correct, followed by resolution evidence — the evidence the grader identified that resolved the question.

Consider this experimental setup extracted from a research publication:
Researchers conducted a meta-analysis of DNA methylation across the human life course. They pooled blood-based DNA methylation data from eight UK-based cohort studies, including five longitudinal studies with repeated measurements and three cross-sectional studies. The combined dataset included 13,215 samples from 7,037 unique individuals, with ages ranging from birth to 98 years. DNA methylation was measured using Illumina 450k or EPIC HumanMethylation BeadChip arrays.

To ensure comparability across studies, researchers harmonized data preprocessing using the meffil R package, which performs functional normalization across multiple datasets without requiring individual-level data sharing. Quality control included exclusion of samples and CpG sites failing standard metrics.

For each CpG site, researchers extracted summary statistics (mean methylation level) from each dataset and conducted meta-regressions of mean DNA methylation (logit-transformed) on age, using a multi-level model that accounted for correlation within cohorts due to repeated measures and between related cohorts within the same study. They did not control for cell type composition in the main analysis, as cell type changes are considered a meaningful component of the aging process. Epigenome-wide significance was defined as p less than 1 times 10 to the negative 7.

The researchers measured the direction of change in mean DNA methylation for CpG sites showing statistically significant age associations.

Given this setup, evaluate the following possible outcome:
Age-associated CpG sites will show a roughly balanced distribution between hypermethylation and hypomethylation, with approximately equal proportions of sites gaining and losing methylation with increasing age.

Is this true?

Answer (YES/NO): NO